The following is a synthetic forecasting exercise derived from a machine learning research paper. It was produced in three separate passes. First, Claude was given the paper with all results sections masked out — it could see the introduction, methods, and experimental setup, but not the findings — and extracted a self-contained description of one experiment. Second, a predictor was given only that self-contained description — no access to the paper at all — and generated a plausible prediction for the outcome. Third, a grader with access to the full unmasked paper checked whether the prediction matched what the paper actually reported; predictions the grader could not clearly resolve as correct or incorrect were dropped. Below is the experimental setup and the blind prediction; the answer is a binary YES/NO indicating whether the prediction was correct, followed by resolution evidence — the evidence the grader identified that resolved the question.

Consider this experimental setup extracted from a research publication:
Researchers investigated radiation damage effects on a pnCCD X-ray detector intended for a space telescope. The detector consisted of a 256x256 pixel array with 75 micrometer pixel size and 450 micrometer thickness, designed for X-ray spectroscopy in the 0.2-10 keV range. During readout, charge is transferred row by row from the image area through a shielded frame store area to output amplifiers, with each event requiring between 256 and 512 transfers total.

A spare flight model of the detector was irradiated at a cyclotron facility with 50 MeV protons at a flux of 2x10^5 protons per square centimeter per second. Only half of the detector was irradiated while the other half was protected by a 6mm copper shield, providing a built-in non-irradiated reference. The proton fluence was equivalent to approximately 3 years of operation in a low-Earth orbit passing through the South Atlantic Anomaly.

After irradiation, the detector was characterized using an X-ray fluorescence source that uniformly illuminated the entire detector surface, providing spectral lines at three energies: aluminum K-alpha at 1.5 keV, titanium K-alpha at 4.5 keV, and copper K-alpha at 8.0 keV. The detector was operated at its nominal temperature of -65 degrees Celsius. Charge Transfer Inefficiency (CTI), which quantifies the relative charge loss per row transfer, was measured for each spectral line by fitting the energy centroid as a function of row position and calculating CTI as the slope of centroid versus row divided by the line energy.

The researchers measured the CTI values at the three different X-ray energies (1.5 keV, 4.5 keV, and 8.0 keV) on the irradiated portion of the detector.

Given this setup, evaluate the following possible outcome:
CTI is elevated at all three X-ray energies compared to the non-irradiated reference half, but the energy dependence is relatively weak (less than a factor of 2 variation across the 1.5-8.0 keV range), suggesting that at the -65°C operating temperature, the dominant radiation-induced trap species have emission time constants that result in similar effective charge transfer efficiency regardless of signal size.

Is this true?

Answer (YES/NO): NO